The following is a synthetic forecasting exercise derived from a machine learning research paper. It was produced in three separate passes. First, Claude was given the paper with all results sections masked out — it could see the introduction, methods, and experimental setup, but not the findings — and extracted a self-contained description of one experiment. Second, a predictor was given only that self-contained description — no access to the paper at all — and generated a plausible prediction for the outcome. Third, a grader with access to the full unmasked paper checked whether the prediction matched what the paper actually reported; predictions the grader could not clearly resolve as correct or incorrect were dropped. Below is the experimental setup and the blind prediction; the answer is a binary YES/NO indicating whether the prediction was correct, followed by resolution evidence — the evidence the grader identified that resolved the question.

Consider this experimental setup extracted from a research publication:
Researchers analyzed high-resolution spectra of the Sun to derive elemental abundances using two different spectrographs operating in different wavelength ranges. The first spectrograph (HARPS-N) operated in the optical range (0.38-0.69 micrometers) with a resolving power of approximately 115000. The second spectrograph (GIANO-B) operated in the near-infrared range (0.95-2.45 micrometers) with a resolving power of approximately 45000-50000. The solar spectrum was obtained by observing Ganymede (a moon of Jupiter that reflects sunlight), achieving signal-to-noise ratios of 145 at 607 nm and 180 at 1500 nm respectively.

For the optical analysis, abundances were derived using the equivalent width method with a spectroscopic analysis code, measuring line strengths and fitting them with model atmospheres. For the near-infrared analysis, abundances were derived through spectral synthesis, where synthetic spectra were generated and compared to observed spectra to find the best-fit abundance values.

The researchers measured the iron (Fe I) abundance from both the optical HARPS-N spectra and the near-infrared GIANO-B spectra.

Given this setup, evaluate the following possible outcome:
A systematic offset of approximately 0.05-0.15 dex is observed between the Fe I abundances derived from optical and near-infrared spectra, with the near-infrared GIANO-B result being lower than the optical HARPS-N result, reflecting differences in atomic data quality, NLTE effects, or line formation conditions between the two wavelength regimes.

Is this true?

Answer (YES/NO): NO